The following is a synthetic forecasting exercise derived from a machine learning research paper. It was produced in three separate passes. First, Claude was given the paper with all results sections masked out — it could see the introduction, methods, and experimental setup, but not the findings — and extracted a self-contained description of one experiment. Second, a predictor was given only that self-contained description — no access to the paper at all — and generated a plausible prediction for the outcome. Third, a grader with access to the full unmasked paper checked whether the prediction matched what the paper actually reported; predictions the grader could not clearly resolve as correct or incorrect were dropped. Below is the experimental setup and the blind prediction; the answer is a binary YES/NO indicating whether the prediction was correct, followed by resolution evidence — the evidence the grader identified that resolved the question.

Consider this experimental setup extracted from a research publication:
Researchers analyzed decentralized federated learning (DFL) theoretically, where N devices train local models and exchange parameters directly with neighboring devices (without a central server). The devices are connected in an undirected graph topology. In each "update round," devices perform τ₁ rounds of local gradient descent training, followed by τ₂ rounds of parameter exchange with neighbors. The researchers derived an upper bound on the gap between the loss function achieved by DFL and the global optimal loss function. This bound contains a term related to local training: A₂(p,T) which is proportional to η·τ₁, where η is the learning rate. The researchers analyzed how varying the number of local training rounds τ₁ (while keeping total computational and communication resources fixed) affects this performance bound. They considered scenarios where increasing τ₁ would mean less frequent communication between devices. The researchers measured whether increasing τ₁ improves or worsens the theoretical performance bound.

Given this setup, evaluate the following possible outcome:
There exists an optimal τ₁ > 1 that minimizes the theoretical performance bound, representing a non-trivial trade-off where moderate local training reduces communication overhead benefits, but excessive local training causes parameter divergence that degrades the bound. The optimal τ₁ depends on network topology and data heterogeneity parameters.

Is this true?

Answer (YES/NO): NO